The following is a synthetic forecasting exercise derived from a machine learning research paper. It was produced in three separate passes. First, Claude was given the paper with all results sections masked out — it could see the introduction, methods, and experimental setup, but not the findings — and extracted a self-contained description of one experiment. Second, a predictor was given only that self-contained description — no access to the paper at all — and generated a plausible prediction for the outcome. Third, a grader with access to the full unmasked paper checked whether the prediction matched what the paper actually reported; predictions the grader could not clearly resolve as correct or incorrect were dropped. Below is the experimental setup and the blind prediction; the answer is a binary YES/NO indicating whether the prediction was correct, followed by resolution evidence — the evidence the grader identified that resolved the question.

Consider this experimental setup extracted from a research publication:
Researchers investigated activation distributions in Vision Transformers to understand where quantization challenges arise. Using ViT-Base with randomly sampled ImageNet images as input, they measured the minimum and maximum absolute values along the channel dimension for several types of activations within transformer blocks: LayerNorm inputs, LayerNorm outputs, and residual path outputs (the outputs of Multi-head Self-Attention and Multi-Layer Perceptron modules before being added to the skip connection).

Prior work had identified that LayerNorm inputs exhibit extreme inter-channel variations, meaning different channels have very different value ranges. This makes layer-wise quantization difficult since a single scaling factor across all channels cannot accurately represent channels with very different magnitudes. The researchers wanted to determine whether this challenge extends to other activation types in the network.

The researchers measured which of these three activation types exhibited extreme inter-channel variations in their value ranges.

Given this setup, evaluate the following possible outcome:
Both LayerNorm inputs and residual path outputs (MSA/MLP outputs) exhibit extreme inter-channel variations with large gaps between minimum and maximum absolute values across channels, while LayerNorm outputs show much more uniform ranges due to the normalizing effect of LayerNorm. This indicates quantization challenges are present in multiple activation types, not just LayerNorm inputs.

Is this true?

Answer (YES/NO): NO